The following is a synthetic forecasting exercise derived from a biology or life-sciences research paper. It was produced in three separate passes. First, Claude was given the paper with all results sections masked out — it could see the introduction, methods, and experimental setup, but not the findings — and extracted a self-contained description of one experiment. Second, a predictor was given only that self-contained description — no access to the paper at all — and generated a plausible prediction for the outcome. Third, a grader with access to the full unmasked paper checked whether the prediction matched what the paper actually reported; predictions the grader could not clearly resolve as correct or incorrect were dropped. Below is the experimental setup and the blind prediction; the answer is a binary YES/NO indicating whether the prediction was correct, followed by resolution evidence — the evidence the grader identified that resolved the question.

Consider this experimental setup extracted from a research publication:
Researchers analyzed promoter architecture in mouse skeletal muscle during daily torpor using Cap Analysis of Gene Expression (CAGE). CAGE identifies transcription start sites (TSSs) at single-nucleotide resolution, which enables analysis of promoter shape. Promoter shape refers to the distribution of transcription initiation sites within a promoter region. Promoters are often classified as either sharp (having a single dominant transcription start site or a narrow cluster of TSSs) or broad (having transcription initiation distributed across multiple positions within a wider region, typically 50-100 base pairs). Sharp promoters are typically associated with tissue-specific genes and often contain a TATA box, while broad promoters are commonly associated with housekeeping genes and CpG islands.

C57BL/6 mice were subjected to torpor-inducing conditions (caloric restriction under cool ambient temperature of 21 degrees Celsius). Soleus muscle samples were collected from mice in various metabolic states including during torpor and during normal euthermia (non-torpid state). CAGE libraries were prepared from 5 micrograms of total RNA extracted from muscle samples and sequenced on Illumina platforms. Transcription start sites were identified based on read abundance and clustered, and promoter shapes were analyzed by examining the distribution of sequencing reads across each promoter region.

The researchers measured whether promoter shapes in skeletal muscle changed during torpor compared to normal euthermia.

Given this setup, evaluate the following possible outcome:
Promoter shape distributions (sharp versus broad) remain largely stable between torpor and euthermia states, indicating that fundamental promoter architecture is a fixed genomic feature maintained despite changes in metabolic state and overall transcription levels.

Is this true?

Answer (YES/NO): NO